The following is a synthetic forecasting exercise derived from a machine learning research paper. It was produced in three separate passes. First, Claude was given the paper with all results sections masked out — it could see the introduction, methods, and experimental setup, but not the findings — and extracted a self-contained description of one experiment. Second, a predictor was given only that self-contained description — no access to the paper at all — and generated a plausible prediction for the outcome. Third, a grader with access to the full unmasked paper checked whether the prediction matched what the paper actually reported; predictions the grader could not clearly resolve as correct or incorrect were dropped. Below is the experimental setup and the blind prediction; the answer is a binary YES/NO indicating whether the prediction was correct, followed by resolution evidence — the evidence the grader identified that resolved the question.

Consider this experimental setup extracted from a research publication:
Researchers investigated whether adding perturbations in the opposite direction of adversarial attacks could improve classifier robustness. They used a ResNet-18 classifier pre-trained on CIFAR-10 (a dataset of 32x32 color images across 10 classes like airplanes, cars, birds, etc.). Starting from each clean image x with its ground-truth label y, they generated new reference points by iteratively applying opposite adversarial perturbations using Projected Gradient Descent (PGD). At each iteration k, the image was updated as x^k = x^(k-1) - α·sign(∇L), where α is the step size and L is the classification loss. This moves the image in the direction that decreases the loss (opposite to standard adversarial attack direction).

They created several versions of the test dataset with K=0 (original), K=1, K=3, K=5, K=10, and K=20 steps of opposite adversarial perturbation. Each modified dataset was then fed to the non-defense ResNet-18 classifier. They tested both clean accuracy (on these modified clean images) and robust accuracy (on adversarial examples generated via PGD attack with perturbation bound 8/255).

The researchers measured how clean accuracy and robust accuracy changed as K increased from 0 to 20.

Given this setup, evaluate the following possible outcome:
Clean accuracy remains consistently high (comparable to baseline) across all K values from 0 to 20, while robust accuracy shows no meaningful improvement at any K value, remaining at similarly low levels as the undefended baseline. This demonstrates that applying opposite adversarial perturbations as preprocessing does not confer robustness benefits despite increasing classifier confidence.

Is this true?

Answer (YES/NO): NO